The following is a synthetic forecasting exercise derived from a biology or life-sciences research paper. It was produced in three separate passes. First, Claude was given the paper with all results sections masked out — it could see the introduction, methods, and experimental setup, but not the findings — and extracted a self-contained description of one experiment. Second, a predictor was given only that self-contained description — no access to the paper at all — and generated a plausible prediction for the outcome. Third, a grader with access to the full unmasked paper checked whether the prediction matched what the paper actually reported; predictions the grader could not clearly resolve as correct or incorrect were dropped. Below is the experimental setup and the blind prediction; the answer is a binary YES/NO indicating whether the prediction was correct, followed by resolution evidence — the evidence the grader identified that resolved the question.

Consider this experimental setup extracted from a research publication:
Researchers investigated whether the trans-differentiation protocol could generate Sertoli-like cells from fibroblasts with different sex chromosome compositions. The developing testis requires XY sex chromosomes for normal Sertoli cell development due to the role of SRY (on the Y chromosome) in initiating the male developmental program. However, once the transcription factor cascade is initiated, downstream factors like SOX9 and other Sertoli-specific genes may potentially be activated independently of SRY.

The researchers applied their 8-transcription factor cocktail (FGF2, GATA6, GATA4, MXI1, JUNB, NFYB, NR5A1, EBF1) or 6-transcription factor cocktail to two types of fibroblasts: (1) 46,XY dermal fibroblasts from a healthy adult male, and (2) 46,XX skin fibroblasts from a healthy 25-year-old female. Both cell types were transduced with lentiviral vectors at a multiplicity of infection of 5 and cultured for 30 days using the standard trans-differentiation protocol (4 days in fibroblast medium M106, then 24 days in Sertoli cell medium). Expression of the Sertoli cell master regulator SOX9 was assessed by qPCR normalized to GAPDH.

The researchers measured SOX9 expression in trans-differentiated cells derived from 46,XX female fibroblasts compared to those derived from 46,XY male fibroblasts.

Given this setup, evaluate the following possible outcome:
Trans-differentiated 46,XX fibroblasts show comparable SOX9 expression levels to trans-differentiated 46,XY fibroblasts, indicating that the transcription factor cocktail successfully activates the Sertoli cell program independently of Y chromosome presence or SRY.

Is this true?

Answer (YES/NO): NO